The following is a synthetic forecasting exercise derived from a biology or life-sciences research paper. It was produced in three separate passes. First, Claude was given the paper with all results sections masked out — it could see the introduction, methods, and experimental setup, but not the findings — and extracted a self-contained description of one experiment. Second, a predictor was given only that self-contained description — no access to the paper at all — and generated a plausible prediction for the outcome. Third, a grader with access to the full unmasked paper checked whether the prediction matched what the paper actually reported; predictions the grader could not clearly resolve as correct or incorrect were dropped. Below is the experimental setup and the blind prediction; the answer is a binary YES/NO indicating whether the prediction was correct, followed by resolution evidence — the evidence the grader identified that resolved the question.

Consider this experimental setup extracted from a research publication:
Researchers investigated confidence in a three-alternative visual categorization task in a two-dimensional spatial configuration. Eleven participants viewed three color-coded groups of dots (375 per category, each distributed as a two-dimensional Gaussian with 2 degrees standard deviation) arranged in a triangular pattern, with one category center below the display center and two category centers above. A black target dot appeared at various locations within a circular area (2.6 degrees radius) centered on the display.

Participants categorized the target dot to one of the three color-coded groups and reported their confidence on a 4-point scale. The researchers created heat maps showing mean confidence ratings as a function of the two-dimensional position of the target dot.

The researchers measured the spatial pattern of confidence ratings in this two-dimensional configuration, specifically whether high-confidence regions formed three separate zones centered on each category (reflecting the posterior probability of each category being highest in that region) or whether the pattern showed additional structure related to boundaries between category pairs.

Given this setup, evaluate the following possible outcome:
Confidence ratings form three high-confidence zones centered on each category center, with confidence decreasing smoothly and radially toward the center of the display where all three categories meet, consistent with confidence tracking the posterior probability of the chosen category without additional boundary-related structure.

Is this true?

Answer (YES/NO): NO